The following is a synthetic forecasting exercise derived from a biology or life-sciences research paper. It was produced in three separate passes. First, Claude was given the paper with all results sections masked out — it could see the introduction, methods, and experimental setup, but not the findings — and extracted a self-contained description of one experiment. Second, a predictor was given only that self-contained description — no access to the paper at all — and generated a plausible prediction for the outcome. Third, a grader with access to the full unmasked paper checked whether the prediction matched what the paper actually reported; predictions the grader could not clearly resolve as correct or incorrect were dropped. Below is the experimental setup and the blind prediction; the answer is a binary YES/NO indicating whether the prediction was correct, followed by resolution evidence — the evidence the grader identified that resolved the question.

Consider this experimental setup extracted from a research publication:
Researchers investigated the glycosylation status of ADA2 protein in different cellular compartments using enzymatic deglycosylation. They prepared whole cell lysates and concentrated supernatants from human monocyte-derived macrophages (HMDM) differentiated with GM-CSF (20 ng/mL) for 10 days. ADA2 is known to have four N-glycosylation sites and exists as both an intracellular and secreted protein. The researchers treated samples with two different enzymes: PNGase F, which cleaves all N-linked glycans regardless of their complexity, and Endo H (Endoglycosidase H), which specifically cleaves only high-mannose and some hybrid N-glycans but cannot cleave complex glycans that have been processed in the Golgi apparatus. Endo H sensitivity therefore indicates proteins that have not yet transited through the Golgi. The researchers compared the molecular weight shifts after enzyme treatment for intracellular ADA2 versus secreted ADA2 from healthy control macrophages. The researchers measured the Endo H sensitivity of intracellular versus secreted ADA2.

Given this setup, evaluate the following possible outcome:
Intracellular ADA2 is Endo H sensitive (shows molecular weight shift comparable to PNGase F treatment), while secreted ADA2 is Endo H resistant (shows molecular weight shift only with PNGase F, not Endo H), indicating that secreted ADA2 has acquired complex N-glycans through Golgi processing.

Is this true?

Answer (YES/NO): NO